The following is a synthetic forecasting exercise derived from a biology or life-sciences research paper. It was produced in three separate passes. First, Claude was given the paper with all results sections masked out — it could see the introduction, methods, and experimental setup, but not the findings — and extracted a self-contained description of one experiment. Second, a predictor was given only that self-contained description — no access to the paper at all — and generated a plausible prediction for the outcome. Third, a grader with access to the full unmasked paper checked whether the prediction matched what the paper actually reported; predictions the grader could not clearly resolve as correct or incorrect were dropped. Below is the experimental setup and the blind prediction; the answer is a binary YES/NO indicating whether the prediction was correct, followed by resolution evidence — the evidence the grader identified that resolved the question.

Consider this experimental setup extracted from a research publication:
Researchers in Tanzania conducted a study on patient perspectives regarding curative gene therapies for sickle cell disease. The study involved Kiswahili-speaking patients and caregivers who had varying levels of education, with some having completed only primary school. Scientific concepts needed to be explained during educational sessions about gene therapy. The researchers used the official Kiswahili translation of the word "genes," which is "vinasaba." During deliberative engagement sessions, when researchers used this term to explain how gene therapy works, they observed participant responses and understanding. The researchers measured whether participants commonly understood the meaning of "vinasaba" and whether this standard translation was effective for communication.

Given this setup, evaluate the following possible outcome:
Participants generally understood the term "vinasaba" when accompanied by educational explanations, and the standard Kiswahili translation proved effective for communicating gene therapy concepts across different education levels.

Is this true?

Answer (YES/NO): NO